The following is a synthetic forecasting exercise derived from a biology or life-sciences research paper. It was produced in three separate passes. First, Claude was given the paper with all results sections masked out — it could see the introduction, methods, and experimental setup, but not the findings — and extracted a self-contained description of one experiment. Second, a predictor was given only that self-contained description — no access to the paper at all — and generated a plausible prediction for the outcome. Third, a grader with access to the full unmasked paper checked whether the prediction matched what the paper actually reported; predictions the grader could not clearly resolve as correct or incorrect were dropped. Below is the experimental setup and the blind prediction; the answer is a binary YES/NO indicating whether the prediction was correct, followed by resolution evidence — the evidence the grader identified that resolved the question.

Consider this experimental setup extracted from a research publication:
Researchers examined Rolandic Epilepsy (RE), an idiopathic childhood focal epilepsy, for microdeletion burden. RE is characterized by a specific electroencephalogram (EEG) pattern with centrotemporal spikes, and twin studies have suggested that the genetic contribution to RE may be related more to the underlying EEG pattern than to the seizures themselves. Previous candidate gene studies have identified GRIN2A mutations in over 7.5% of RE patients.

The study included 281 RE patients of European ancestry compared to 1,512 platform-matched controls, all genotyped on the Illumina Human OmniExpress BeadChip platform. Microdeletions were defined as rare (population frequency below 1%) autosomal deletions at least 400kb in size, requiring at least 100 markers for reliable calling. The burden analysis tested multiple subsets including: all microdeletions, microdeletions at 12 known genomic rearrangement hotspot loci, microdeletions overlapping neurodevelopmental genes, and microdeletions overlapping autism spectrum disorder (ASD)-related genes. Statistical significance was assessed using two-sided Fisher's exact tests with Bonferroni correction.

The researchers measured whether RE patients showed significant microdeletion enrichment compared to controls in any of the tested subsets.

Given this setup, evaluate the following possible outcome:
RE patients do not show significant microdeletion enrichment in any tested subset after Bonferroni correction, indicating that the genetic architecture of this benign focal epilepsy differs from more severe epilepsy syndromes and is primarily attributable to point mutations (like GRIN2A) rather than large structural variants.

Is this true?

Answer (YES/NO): YES